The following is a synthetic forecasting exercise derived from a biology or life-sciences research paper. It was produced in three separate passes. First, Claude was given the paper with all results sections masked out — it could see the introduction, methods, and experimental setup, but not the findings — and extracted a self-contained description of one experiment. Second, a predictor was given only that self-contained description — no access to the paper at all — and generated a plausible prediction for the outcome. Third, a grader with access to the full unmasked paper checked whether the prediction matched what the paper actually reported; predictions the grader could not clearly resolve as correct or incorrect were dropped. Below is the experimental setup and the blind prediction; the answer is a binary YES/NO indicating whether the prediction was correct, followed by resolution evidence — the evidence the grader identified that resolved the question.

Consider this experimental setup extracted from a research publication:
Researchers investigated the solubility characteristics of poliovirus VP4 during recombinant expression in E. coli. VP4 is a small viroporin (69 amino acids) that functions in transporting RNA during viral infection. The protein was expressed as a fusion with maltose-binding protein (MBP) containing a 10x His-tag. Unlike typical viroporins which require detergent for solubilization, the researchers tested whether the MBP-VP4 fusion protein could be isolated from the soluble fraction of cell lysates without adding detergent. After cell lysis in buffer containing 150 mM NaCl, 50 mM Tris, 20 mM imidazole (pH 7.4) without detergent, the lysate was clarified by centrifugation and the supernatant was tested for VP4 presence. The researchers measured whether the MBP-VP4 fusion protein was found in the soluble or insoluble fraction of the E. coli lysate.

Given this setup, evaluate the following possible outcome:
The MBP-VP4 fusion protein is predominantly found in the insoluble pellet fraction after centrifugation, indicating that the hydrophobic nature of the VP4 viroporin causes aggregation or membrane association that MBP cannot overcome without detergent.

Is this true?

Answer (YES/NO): NO